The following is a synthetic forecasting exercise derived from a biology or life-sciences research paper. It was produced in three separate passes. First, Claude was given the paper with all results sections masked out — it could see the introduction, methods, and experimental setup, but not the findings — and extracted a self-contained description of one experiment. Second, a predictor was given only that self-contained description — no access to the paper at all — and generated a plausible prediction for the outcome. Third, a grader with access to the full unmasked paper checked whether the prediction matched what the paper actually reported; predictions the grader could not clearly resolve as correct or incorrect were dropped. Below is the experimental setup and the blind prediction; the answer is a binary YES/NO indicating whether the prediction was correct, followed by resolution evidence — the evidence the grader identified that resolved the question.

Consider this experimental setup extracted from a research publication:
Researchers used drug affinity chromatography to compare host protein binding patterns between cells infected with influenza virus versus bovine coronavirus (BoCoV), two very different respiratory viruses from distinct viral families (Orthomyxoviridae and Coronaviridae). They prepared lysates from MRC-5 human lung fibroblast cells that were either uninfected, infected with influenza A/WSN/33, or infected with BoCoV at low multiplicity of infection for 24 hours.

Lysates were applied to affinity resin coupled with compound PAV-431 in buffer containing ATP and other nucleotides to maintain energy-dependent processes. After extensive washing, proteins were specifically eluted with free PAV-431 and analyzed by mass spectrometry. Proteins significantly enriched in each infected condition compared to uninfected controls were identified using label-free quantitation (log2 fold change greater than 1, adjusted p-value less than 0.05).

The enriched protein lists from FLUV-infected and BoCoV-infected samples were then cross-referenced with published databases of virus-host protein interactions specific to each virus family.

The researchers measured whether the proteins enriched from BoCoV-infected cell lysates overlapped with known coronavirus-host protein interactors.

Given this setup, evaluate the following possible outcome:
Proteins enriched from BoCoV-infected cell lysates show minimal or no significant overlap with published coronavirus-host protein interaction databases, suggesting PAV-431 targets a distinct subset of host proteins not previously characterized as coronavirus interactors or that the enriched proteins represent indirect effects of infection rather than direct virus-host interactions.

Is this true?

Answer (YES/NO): NO